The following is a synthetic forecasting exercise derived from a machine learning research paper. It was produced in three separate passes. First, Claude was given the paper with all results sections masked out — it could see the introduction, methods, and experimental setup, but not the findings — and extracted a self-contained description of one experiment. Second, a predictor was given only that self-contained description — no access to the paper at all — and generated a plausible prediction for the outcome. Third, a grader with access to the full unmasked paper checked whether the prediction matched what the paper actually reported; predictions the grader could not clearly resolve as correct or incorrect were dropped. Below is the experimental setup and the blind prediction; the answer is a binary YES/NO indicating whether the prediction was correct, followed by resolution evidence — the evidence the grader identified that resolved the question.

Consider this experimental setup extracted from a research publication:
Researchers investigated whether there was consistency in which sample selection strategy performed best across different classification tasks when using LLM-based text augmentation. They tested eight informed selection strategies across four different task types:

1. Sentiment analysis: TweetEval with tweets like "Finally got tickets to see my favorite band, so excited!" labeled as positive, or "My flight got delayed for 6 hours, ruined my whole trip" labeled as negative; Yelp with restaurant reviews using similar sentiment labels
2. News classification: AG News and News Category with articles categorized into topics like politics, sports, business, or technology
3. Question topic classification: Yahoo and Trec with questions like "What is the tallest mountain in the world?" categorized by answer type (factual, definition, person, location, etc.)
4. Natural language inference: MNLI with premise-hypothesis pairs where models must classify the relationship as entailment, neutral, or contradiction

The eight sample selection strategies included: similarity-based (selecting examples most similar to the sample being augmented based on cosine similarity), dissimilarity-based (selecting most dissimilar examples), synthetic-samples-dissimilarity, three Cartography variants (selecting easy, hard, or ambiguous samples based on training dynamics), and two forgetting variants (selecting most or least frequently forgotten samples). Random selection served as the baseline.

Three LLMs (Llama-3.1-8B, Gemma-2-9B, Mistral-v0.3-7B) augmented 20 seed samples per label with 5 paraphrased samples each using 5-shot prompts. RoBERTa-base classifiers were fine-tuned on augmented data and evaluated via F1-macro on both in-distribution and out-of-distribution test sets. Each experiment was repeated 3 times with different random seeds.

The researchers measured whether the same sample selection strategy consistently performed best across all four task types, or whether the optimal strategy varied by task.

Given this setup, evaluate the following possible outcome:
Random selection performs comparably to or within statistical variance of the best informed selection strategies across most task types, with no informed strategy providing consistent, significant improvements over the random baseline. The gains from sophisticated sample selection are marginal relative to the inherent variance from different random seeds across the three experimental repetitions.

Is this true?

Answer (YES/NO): YES